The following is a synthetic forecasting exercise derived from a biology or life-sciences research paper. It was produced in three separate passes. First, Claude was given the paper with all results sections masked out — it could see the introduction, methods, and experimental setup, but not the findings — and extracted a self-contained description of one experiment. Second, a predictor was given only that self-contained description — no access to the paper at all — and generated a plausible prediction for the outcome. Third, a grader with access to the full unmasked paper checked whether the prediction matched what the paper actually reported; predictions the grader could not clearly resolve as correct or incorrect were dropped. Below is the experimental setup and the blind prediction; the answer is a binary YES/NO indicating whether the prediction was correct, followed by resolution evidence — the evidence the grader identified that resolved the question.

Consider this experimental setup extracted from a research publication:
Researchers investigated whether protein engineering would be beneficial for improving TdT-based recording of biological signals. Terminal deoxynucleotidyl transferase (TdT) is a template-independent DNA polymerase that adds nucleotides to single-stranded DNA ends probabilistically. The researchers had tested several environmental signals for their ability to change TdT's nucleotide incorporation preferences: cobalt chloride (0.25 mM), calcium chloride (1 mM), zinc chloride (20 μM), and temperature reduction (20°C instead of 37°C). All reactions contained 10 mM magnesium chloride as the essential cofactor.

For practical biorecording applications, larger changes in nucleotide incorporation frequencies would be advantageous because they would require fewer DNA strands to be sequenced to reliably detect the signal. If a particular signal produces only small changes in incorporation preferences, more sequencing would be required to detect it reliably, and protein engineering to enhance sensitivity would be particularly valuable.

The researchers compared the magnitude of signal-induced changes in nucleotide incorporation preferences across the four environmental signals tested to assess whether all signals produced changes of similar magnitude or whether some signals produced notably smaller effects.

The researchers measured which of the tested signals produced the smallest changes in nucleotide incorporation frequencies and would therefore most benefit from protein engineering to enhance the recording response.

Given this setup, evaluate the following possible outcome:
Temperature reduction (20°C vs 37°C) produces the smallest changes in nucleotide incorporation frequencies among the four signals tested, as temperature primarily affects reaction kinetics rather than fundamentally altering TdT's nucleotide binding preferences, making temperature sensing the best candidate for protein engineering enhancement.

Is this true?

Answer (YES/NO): NO